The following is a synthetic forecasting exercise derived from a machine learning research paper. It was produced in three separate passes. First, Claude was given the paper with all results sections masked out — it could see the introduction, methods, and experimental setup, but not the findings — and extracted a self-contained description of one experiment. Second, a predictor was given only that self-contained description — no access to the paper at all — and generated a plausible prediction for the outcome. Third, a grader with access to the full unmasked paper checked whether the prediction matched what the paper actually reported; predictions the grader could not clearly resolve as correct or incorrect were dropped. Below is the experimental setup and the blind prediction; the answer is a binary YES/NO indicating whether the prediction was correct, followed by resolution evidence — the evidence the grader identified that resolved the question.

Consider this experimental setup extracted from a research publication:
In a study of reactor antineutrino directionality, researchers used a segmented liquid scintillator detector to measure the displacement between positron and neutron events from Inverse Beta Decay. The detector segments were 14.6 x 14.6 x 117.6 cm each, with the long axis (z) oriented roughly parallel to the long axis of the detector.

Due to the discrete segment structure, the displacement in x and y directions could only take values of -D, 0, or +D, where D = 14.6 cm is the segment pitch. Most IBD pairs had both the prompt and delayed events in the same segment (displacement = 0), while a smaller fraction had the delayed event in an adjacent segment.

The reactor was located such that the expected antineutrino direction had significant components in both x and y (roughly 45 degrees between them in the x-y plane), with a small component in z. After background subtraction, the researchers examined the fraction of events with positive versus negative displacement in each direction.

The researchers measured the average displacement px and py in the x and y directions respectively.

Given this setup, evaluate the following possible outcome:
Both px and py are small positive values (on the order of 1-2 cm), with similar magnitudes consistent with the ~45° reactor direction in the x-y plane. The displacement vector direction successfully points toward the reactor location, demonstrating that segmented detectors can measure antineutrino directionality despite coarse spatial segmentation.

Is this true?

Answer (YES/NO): YES